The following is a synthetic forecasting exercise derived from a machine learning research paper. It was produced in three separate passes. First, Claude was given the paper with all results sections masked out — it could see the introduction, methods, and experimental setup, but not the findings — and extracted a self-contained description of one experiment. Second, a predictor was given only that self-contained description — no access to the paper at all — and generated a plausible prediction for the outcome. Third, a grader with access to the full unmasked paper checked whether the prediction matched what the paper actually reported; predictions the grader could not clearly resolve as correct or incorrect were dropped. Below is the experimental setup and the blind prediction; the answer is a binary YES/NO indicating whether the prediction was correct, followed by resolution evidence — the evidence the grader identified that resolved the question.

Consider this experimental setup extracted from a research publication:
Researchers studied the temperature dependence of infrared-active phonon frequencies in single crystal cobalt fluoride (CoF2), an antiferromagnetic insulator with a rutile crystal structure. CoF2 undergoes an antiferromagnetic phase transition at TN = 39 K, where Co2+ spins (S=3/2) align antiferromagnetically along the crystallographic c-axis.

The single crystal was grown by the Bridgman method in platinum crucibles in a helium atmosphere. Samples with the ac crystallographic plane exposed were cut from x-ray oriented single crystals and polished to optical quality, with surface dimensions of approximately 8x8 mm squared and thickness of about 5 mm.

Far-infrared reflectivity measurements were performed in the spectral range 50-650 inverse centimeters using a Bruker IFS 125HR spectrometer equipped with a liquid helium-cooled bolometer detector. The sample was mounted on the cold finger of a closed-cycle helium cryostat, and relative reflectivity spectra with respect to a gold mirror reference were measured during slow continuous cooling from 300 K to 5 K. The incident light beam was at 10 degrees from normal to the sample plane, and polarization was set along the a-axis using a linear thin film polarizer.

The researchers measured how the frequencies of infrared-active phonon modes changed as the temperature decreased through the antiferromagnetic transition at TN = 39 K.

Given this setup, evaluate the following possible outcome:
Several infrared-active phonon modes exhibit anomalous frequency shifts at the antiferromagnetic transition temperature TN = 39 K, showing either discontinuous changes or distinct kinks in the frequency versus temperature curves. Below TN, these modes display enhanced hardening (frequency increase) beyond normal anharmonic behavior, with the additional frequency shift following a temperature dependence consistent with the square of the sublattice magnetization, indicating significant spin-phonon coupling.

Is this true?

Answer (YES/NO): NO